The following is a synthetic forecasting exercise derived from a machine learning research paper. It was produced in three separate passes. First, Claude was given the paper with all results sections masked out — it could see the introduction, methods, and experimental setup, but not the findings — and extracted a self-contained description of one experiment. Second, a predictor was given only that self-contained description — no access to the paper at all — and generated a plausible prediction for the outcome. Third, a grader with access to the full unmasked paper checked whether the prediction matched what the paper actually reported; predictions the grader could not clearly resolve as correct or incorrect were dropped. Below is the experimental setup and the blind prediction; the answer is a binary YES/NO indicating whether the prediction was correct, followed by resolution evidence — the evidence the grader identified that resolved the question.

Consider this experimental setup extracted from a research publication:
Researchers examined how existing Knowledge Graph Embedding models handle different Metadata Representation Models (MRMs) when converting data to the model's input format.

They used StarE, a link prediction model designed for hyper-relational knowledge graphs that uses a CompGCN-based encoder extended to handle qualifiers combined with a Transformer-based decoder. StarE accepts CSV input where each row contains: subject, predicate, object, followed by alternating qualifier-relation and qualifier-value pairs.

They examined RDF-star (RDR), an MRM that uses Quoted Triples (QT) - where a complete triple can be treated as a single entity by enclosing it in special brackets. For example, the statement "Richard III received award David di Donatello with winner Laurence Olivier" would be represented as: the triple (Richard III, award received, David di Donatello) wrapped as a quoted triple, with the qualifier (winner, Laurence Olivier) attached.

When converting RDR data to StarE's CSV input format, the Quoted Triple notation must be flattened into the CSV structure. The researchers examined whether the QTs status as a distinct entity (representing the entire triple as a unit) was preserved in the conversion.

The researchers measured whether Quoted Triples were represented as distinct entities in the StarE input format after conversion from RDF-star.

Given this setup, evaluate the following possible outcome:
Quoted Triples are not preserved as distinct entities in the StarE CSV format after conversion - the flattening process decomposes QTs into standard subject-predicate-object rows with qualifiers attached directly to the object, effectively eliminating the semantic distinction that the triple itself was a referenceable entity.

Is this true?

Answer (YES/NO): YES